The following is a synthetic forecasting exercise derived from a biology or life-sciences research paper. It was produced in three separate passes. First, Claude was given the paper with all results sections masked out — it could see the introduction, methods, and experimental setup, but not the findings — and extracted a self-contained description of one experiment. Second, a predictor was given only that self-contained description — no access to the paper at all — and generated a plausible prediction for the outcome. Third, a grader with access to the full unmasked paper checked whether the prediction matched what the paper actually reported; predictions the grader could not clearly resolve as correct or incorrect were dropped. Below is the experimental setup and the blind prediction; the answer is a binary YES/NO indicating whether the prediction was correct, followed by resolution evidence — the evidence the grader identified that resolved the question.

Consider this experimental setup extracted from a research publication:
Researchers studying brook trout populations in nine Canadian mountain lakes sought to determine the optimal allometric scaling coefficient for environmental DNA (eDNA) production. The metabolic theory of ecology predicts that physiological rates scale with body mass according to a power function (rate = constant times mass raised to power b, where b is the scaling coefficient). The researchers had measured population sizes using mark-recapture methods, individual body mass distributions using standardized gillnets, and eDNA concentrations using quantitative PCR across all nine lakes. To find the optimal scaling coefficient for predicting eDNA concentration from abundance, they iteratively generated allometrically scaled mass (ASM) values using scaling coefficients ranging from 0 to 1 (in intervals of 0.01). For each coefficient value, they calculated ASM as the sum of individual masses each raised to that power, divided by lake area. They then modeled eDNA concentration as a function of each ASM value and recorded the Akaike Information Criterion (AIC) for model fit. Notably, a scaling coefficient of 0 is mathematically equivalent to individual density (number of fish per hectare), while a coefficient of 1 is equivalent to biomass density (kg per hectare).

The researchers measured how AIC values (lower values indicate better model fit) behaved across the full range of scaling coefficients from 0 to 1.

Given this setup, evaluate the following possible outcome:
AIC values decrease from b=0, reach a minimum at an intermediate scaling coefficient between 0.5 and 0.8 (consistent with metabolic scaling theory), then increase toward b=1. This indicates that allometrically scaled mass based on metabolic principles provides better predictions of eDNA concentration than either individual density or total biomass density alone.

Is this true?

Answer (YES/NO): YES